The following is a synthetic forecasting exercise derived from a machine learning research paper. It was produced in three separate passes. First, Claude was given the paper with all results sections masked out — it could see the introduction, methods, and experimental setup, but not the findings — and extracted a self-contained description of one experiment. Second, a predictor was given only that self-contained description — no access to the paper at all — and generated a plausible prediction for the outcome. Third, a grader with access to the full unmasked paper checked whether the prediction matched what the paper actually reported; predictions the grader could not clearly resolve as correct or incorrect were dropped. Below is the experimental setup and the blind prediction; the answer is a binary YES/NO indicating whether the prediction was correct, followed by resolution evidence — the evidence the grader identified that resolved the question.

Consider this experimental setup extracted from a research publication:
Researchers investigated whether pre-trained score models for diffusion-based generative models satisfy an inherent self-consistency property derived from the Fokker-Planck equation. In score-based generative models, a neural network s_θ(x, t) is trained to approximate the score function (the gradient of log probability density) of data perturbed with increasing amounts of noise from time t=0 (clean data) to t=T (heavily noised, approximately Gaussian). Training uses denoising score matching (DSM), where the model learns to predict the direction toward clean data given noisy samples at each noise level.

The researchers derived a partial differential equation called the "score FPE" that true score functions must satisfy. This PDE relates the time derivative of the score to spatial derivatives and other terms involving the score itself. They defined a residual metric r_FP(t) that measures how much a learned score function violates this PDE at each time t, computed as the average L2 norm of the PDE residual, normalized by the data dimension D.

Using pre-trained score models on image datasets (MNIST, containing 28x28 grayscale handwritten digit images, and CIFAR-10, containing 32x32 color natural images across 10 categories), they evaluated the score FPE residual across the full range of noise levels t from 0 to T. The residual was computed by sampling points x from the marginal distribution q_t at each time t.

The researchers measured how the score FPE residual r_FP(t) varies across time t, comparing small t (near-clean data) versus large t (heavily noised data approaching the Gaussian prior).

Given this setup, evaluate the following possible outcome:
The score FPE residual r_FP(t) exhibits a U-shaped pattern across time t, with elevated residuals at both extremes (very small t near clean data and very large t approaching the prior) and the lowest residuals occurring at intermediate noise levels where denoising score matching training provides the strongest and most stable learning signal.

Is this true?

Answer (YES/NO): NO